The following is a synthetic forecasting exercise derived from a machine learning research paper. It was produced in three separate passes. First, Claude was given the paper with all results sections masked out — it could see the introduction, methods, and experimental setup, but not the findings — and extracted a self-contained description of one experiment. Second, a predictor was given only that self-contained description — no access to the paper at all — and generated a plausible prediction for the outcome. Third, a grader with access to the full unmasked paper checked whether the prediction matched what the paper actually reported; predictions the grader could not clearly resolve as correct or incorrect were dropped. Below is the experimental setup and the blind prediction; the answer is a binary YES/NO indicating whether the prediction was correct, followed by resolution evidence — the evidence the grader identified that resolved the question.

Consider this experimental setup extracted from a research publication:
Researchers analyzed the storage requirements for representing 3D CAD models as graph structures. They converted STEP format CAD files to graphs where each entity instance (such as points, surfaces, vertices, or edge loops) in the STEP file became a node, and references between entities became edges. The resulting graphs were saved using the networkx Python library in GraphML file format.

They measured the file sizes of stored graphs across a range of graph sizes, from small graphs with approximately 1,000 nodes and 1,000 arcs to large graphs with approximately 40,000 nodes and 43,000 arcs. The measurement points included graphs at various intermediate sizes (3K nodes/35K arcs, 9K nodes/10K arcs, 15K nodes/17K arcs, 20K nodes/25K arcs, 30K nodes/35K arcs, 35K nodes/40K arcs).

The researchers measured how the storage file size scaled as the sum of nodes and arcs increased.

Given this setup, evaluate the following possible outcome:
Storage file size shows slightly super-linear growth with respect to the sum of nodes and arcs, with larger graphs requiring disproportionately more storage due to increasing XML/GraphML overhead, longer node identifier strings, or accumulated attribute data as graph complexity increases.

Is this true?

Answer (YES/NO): NO